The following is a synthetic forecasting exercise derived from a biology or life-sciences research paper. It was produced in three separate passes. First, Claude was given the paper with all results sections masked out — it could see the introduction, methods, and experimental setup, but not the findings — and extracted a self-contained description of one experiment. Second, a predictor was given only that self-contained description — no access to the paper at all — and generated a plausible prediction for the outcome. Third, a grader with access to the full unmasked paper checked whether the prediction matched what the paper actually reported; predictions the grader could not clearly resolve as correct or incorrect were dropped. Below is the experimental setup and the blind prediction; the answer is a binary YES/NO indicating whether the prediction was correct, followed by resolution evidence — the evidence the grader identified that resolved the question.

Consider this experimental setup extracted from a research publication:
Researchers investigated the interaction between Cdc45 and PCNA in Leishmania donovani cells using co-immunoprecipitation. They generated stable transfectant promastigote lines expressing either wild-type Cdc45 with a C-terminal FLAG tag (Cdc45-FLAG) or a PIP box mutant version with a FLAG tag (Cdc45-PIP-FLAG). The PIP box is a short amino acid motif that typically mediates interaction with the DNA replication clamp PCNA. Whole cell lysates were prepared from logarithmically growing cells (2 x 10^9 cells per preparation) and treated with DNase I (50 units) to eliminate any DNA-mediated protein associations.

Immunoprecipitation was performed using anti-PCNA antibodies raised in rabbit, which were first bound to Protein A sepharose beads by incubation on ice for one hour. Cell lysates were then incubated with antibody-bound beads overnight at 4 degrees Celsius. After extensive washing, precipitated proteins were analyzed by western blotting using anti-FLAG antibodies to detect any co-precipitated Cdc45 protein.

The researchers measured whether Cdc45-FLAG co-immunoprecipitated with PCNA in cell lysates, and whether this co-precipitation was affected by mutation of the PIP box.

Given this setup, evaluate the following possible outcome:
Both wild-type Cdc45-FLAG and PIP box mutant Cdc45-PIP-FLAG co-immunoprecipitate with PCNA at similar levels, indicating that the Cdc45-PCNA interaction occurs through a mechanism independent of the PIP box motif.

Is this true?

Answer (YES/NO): NO